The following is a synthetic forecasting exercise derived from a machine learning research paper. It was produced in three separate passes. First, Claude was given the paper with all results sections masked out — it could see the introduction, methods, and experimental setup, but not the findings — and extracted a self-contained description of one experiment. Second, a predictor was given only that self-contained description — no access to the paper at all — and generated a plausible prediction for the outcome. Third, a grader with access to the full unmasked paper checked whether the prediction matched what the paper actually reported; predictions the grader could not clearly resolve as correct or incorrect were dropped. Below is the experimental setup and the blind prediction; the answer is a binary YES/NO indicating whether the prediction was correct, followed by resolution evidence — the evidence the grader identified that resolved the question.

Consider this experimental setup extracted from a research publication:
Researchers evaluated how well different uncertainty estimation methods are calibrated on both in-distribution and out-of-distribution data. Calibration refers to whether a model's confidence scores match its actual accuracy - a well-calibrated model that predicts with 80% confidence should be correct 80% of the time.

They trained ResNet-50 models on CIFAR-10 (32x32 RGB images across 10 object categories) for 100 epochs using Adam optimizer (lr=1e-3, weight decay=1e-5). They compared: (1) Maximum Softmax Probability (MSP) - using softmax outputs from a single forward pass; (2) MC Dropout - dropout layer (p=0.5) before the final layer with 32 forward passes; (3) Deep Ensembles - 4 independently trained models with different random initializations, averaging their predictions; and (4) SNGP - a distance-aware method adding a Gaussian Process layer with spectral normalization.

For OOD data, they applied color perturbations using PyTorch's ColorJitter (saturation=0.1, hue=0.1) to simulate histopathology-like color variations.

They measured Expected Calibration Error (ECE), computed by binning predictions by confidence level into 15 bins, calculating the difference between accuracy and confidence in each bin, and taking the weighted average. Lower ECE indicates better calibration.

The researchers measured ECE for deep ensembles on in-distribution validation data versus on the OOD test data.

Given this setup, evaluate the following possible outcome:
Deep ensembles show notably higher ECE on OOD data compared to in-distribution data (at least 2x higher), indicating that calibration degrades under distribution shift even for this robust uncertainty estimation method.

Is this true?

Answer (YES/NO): YES